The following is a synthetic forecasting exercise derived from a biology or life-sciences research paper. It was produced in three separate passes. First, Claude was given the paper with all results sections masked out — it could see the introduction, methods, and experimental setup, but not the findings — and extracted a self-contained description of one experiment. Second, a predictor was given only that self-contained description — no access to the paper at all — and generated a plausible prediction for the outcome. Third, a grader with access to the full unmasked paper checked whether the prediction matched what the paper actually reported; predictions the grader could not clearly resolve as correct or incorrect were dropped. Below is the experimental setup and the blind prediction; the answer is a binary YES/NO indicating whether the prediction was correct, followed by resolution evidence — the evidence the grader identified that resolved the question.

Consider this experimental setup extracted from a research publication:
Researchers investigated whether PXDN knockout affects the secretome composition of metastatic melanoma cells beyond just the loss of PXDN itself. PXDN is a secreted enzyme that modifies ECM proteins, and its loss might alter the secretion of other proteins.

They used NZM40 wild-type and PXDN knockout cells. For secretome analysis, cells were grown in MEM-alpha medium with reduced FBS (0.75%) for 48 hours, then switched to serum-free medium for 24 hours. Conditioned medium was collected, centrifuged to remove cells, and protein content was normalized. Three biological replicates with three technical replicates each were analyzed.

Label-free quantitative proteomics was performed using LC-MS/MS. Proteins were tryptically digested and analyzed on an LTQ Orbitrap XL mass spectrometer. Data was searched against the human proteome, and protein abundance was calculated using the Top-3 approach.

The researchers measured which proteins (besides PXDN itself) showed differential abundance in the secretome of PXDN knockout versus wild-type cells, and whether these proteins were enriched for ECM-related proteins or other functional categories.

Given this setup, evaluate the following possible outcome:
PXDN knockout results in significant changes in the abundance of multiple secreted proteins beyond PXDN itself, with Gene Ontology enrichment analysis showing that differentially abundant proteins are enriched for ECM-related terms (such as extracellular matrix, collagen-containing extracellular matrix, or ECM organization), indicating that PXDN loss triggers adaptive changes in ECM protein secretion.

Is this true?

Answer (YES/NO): YES